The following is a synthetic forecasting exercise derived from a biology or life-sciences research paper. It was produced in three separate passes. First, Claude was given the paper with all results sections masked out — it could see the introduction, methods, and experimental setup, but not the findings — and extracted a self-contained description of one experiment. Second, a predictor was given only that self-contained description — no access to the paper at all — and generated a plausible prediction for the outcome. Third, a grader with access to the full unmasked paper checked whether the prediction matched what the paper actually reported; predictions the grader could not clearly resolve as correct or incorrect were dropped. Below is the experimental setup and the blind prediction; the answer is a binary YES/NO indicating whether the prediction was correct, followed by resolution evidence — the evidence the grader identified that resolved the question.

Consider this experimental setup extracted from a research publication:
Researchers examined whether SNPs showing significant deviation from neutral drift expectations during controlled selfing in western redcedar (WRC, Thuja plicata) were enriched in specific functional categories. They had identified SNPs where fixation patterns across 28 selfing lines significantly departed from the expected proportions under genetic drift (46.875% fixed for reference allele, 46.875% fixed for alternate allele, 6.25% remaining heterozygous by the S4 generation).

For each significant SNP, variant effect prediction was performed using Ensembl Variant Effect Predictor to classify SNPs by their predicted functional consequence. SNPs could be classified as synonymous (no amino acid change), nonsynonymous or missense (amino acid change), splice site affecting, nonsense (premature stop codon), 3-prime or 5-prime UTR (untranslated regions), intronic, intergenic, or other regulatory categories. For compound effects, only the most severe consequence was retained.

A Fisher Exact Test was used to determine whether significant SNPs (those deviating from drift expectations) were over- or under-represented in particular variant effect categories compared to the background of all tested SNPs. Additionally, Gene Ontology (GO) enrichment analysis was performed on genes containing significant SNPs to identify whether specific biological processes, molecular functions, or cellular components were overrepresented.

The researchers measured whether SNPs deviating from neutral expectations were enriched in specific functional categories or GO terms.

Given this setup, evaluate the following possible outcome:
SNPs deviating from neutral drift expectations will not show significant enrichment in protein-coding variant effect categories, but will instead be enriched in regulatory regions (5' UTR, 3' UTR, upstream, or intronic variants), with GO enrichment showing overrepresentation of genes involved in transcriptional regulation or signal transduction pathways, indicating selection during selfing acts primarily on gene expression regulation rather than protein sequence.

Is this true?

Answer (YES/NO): NO